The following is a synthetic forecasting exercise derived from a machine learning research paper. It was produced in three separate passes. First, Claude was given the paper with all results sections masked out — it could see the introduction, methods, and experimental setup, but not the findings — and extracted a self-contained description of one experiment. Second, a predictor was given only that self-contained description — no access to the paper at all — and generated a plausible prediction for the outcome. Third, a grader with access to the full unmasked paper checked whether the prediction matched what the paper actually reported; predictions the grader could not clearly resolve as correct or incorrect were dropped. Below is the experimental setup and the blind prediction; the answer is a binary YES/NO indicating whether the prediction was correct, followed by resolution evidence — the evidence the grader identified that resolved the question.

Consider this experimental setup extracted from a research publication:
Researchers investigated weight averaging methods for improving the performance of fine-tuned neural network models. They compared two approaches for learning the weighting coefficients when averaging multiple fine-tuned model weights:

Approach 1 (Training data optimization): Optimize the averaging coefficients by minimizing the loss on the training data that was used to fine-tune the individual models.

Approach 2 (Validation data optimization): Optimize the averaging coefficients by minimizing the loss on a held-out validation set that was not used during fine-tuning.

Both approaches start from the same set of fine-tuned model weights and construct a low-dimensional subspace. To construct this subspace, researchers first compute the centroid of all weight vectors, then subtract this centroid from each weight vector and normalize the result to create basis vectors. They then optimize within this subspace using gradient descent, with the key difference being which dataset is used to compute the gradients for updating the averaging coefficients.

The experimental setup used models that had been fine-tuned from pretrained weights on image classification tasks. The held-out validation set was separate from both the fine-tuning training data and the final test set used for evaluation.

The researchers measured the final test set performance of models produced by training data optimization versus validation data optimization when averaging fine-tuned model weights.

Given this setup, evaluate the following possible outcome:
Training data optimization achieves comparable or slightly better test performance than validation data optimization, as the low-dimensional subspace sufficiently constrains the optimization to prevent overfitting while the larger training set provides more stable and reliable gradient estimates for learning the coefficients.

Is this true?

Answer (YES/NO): NO